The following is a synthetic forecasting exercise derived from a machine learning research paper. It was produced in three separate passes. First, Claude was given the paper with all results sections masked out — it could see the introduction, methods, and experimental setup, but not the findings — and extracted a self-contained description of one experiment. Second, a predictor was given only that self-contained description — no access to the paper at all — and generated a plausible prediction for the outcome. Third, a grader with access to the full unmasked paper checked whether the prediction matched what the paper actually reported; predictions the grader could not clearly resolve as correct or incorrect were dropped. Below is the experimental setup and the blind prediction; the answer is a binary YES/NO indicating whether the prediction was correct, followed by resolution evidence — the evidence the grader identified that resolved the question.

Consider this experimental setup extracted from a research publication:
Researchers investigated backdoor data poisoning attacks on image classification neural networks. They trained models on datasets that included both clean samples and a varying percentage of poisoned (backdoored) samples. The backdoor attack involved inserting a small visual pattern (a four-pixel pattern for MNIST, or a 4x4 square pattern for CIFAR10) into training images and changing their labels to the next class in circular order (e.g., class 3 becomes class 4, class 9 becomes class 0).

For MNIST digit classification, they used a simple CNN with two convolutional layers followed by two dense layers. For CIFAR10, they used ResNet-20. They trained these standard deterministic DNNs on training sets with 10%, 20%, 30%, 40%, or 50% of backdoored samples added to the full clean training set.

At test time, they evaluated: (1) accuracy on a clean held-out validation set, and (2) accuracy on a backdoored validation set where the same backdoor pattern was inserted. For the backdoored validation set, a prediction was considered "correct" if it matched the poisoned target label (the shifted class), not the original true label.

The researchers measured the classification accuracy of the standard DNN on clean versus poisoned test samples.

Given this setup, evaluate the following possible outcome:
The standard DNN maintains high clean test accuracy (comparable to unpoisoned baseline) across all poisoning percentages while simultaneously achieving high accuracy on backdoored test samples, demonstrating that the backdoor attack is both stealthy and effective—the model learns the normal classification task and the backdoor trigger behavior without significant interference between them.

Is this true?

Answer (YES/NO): YES